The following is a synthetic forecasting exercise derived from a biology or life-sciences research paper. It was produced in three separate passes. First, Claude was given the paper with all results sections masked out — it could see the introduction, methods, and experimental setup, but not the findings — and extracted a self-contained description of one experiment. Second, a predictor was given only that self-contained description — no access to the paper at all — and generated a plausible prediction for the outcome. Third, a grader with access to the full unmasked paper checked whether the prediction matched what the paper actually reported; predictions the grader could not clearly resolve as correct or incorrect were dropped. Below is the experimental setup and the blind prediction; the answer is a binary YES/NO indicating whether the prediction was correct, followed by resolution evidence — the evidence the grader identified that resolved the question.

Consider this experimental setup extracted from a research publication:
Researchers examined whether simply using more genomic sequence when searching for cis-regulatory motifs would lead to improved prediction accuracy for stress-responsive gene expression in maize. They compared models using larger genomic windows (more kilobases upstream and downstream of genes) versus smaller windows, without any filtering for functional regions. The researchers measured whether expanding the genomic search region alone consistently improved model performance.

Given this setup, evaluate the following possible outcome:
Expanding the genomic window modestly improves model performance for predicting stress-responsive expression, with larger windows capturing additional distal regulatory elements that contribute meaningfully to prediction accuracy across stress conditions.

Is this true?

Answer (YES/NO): YES